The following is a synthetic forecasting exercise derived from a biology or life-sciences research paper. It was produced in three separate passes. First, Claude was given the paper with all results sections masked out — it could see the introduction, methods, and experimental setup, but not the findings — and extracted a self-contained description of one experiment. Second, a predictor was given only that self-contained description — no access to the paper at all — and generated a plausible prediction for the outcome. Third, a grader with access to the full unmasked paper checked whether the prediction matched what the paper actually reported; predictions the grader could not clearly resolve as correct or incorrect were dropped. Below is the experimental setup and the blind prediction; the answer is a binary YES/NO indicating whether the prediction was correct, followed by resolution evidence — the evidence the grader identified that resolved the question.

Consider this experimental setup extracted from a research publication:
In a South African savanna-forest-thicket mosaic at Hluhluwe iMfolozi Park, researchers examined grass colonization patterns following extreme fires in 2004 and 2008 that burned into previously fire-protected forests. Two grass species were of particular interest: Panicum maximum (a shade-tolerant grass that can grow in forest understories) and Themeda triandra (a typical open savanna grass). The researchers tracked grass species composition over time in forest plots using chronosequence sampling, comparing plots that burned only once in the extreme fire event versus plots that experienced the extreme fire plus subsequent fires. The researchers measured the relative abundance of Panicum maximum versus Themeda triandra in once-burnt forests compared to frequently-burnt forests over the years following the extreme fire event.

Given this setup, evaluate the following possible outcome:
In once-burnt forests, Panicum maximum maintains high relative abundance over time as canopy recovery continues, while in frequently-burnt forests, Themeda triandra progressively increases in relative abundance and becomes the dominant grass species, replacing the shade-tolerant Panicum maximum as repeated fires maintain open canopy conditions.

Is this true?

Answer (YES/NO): YES